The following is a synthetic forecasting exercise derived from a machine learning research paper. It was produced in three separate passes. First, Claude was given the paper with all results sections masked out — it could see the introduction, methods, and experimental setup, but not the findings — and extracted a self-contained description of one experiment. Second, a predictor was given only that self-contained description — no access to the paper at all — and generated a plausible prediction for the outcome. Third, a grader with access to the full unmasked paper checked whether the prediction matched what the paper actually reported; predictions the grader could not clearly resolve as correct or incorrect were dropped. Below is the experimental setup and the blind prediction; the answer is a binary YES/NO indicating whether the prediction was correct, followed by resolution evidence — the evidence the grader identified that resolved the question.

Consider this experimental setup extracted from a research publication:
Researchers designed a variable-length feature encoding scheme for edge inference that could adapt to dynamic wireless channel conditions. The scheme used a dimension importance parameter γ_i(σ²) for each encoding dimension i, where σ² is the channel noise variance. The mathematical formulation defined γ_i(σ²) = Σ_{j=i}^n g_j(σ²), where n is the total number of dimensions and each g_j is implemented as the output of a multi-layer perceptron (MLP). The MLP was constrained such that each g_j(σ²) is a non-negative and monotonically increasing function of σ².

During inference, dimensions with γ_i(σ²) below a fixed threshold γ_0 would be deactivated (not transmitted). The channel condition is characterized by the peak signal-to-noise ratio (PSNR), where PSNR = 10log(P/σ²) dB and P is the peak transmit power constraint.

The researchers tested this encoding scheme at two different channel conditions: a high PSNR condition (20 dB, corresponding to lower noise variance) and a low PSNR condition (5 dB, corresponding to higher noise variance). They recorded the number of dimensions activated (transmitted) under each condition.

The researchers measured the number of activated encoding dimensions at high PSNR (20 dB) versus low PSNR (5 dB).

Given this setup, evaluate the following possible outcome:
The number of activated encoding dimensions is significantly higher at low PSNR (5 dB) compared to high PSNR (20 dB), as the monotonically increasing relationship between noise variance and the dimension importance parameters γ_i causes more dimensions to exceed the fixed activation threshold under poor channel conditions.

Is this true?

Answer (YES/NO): YES